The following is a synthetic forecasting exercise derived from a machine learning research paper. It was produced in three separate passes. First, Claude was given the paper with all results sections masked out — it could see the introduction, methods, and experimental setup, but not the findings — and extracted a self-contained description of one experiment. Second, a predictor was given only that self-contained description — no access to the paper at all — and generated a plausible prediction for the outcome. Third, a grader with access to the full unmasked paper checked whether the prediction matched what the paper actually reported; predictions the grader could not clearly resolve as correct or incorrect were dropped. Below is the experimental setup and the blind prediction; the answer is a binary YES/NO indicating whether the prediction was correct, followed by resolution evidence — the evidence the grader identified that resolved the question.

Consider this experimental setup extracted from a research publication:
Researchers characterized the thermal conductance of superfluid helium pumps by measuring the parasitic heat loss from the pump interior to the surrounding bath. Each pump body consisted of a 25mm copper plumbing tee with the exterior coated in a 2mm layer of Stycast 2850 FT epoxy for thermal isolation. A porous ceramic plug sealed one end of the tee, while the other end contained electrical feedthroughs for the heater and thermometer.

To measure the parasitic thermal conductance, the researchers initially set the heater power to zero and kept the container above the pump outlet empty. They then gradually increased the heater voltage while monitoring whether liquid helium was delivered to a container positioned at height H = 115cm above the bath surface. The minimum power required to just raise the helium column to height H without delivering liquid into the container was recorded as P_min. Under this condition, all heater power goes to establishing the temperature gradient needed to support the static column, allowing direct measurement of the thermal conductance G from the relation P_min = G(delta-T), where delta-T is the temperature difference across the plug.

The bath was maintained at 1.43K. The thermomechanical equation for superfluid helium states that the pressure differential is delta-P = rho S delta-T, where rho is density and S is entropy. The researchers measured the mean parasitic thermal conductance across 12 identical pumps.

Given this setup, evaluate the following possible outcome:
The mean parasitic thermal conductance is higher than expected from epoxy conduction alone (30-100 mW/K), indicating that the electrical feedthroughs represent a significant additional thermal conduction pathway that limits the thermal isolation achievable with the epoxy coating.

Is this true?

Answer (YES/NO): YES